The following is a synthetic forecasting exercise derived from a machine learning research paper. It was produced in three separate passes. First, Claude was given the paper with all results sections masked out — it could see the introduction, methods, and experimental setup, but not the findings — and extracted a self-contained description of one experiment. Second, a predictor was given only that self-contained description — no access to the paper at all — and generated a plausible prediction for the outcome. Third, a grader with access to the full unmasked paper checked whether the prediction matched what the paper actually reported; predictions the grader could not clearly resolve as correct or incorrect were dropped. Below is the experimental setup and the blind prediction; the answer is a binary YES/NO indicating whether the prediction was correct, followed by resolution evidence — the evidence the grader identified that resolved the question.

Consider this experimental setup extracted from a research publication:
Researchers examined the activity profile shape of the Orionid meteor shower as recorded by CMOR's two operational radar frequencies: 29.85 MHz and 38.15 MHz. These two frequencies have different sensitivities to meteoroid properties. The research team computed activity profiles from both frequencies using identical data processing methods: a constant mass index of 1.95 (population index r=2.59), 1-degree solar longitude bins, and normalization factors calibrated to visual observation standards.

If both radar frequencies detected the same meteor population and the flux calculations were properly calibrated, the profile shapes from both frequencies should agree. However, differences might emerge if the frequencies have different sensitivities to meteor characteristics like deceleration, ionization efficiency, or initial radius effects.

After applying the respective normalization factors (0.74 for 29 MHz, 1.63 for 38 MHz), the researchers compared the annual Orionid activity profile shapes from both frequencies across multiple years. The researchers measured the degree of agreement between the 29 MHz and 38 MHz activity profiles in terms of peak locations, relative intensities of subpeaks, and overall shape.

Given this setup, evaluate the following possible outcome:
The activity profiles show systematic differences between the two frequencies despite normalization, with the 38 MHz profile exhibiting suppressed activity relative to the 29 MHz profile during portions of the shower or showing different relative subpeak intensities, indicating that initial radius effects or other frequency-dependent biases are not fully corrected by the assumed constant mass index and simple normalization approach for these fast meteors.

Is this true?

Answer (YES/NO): YES